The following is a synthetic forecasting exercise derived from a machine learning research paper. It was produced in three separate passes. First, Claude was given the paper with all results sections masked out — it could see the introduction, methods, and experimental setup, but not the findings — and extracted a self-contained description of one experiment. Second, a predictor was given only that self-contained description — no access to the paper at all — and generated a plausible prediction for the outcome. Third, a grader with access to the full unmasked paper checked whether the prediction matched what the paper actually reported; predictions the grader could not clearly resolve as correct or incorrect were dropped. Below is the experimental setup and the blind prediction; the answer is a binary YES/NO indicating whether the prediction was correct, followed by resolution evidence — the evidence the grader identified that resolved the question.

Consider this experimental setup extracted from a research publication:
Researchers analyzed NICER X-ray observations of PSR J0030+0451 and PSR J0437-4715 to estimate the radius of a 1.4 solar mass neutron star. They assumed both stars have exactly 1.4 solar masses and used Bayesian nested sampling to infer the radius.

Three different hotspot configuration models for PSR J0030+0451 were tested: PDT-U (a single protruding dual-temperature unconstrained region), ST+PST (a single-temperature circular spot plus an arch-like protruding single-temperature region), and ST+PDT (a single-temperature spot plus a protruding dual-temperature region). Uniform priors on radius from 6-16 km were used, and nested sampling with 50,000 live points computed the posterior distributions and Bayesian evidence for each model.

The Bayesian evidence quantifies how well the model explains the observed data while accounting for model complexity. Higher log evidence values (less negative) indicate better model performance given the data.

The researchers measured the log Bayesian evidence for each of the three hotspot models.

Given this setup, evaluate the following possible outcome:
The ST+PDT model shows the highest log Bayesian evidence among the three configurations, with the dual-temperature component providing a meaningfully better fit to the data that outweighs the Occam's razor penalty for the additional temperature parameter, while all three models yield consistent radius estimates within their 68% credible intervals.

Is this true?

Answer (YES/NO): NO